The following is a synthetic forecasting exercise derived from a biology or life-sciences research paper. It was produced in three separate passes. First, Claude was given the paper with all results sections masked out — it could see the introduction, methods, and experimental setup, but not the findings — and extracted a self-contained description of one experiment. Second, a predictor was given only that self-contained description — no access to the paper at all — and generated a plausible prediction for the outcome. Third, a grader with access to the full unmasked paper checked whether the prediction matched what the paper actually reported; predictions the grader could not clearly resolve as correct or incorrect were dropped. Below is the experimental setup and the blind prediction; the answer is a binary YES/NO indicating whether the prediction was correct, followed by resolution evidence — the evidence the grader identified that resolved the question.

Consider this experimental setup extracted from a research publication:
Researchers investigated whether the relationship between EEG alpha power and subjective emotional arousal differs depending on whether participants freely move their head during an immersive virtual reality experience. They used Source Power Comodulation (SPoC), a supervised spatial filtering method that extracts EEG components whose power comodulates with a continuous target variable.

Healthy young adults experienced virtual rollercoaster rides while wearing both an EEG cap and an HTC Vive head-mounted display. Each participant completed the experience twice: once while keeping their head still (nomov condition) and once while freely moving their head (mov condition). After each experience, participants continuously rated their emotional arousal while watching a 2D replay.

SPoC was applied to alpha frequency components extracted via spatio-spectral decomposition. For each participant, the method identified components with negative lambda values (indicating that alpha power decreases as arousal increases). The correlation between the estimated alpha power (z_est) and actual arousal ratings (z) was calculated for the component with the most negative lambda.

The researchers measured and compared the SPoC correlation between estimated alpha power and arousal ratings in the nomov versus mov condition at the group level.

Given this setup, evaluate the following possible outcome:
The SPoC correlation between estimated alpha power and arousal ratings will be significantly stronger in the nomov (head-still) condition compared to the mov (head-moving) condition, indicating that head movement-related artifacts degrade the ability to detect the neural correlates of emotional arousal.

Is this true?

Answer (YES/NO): NO